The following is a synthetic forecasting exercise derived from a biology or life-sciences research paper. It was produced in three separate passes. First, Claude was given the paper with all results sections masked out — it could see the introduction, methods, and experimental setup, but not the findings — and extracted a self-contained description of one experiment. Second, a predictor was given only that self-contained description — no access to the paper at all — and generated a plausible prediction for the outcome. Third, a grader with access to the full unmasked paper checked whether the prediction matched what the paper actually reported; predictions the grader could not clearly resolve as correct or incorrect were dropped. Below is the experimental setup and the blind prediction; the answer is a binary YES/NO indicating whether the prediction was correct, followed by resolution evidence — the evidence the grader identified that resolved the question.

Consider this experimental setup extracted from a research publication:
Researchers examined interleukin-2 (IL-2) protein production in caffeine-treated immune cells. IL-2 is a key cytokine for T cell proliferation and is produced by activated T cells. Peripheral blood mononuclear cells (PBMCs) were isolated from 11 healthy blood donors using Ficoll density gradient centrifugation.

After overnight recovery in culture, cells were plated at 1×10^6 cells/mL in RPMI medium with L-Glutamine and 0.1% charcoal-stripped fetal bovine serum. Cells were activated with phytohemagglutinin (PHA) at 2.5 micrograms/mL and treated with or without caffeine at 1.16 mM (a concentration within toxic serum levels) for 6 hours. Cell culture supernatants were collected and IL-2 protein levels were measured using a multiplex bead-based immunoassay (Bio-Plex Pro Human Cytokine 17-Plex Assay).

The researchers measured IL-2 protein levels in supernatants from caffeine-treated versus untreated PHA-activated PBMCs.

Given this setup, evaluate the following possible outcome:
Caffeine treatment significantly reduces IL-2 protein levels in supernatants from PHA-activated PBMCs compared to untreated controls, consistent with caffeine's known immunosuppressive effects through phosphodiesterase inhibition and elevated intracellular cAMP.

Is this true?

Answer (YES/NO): YES